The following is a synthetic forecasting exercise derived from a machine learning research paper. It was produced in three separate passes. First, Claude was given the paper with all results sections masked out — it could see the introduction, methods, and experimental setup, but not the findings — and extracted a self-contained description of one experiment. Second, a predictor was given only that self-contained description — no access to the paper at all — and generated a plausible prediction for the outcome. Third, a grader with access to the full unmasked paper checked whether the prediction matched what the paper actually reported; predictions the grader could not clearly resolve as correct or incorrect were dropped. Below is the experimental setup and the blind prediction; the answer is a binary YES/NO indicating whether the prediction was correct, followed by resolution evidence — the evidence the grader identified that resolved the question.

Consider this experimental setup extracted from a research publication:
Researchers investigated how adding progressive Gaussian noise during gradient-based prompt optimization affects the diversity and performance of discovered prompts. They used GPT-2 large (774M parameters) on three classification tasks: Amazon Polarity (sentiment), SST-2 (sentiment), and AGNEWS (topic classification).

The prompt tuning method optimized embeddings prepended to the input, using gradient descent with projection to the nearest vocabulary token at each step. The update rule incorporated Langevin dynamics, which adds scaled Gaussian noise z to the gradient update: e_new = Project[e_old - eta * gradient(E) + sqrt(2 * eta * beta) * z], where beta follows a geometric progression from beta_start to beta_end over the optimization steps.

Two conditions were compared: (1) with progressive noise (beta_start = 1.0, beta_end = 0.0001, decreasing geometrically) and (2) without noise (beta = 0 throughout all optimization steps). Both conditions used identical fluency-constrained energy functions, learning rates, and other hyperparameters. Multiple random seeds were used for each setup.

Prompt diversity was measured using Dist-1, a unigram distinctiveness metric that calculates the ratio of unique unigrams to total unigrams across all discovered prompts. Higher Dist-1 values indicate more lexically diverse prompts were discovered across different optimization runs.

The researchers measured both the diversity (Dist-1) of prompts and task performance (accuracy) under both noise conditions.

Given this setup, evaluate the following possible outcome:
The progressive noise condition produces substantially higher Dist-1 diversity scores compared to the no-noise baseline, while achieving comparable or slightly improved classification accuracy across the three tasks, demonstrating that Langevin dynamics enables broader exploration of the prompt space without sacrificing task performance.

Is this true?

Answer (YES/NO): YES